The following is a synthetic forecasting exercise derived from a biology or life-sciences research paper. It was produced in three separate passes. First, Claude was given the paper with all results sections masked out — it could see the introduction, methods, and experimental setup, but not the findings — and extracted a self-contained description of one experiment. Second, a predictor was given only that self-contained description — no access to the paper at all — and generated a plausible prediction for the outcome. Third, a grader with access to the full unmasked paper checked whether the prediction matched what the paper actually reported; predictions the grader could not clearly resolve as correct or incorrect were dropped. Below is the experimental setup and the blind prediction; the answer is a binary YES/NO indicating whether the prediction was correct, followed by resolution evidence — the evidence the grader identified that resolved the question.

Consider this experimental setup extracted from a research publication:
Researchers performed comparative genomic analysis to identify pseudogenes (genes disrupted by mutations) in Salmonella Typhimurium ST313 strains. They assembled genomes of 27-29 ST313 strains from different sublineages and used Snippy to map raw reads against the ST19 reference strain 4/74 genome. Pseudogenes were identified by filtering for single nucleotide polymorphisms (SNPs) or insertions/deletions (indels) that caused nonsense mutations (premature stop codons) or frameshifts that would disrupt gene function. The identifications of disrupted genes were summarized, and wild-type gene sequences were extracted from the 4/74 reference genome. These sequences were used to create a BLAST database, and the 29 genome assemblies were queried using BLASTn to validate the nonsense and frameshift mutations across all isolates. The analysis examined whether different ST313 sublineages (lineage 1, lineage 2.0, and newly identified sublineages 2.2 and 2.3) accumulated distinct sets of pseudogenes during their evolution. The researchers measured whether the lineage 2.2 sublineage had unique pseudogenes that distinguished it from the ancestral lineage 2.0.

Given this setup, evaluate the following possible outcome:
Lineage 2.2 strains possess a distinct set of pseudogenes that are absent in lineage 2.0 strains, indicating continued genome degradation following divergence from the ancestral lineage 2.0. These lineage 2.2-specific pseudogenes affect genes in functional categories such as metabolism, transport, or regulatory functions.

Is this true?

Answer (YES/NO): NO